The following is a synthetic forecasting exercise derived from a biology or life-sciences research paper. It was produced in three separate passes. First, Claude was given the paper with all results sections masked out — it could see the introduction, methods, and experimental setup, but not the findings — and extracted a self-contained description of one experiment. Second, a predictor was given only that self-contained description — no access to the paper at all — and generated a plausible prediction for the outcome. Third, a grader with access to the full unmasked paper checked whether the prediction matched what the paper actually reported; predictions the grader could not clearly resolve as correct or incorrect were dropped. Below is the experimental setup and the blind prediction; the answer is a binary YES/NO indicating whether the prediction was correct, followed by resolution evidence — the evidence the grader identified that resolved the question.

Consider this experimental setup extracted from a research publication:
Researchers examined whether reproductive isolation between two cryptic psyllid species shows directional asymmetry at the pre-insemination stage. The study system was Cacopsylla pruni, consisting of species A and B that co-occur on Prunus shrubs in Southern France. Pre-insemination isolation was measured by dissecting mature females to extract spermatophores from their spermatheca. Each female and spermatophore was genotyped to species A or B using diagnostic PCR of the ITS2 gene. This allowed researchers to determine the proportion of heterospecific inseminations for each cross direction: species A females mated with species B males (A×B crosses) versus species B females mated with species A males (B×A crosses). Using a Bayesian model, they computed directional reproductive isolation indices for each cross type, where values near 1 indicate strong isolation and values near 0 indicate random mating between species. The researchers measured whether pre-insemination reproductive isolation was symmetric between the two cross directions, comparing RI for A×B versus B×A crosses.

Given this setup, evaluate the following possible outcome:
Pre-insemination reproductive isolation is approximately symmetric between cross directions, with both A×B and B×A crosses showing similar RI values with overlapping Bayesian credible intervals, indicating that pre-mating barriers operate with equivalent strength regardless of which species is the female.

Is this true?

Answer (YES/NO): NO